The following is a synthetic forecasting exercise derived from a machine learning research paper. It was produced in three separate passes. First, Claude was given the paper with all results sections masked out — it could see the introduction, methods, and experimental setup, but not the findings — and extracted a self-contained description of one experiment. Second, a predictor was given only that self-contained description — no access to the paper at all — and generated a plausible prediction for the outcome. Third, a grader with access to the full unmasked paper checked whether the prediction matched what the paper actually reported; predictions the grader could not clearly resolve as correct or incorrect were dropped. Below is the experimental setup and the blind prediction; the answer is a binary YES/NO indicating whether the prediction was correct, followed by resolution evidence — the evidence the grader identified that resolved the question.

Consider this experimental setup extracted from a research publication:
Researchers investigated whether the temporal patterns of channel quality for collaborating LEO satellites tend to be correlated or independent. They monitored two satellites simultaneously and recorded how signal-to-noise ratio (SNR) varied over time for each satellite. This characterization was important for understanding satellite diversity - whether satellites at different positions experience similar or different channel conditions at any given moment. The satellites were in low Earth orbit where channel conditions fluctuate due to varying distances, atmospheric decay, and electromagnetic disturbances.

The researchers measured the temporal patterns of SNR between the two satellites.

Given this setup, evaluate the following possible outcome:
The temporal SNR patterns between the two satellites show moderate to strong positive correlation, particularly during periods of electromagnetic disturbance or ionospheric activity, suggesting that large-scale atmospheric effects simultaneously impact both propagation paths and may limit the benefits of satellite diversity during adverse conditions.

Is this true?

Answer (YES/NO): NO